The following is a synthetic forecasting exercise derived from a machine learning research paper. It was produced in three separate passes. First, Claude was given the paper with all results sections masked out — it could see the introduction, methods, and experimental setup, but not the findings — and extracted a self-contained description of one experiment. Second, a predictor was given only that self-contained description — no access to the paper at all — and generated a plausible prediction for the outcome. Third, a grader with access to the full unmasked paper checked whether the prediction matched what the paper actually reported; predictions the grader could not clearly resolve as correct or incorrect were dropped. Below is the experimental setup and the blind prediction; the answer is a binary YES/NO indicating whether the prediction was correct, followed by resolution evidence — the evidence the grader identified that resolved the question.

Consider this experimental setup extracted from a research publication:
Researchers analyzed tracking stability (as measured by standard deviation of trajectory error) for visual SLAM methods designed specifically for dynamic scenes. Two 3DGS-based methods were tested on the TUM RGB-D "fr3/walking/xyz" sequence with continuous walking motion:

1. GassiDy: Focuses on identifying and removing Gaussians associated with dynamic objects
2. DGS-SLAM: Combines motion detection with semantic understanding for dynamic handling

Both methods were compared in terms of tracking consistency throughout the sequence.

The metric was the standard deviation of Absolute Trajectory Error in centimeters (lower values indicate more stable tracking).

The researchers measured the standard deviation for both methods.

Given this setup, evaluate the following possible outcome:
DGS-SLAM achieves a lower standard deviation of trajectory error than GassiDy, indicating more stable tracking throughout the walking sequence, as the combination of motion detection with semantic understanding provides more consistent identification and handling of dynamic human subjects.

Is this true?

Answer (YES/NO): NO